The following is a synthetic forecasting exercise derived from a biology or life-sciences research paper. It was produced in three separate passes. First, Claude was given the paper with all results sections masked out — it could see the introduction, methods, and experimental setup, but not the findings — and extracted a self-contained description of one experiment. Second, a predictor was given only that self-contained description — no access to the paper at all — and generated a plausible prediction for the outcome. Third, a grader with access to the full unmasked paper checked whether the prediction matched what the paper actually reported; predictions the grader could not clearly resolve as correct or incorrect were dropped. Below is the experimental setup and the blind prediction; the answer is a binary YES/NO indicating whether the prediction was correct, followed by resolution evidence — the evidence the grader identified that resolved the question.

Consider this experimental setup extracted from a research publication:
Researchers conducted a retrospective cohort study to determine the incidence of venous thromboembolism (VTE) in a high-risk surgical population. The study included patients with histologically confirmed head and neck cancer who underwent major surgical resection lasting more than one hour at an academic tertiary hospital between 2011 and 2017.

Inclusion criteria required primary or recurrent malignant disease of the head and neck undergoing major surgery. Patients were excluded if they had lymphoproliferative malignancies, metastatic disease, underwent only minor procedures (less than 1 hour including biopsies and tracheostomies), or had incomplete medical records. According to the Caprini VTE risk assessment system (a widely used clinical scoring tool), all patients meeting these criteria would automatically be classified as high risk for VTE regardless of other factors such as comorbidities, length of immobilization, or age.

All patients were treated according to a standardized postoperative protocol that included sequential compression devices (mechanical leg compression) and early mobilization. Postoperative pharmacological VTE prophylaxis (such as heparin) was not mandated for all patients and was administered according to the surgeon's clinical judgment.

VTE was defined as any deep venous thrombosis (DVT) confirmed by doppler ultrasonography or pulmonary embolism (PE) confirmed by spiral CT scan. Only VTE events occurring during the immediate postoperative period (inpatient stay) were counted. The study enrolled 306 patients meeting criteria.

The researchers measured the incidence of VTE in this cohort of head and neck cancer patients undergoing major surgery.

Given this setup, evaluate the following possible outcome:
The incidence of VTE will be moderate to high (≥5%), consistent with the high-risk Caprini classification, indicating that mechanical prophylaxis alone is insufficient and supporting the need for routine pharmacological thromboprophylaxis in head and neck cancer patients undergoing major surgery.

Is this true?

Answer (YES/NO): NO